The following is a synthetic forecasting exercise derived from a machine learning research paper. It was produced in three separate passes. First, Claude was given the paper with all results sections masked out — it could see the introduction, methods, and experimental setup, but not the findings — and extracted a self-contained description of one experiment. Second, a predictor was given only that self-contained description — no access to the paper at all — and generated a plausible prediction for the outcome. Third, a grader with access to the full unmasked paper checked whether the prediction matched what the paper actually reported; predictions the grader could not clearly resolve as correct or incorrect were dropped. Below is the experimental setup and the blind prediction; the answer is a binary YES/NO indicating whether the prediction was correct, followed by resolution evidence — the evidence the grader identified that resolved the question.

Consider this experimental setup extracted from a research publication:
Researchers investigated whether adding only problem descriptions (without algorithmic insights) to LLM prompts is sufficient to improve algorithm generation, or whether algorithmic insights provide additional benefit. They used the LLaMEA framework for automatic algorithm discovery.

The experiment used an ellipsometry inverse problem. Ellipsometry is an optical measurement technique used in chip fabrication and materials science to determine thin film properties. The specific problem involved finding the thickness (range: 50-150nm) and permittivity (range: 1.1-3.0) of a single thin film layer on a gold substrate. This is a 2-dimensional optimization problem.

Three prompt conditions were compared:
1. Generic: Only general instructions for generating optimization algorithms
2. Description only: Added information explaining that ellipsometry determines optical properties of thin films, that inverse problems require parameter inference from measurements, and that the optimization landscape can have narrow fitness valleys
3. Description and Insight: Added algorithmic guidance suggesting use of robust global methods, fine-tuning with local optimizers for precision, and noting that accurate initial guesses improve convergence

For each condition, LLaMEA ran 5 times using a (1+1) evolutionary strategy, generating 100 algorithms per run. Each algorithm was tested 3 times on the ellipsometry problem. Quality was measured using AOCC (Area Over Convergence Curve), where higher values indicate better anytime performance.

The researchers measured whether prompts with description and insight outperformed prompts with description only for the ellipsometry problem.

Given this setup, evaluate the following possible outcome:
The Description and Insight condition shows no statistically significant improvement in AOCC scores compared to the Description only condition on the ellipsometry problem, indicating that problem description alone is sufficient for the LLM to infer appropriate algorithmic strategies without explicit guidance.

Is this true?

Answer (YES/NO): NO